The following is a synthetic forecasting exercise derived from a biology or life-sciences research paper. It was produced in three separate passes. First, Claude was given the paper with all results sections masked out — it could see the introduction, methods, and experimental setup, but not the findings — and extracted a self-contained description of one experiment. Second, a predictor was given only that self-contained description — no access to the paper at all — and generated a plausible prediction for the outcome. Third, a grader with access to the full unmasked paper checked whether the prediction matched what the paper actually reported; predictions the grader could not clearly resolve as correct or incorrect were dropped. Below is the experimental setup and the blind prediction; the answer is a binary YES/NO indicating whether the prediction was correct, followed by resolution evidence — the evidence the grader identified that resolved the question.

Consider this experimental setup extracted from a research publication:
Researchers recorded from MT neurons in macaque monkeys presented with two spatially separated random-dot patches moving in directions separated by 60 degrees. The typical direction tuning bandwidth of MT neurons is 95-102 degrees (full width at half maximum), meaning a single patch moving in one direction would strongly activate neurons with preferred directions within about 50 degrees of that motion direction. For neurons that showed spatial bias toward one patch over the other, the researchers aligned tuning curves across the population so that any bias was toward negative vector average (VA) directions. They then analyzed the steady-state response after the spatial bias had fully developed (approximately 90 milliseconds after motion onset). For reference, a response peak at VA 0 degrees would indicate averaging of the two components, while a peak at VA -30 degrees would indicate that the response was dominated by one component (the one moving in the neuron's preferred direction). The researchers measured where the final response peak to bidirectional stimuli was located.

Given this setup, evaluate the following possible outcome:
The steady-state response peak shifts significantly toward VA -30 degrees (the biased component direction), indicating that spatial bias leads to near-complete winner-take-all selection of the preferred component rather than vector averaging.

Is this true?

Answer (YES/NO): YES